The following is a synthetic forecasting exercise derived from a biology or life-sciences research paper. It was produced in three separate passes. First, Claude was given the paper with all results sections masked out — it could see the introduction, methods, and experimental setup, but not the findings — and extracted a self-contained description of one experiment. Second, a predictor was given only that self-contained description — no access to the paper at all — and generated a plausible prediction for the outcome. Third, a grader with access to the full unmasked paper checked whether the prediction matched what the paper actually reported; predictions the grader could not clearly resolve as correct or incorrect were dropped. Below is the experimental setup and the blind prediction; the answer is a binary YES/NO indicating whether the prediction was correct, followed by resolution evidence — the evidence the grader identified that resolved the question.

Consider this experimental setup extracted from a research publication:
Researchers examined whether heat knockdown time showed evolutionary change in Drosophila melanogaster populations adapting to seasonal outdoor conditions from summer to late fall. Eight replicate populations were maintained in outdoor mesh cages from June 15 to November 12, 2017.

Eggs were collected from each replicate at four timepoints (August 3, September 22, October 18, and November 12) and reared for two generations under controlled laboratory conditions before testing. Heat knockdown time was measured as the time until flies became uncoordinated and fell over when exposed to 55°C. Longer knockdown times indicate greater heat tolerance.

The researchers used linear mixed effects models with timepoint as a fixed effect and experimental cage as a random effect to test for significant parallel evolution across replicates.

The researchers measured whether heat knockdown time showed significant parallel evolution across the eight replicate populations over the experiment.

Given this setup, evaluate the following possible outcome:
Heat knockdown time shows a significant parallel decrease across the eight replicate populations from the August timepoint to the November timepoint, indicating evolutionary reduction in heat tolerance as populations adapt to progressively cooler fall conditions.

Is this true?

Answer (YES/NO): NO